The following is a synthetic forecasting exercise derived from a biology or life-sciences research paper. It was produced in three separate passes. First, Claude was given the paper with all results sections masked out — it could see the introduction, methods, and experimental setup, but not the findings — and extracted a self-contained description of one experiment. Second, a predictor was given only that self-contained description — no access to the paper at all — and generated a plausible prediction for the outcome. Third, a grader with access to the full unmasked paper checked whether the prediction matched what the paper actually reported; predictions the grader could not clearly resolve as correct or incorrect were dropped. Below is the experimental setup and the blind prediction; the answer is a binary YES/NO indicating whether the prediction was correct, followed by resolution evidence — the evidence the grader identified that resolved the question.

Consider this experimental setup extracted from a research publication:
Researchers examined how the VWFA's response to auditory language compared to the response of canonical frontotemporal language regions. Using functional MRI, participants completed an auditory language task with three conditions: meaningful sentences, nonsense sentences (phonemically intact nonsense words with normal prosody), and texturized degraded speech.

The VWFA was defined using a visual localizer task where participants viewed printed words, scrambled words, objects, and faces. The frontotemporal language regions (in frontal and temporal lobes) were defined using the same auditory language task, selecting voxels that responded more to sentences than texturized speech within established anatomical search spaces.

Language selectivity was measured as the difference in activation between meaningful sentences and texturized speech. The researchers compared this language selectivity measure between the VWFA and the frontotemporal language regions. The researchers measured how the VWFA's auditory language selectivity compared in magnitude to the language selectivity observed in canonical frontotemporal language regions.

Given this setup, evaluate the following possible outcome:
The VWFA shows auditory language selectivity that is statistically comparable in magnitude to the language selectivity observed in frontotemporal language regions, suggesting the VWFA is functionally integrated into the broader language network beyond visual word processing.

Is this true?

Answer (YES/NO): NO